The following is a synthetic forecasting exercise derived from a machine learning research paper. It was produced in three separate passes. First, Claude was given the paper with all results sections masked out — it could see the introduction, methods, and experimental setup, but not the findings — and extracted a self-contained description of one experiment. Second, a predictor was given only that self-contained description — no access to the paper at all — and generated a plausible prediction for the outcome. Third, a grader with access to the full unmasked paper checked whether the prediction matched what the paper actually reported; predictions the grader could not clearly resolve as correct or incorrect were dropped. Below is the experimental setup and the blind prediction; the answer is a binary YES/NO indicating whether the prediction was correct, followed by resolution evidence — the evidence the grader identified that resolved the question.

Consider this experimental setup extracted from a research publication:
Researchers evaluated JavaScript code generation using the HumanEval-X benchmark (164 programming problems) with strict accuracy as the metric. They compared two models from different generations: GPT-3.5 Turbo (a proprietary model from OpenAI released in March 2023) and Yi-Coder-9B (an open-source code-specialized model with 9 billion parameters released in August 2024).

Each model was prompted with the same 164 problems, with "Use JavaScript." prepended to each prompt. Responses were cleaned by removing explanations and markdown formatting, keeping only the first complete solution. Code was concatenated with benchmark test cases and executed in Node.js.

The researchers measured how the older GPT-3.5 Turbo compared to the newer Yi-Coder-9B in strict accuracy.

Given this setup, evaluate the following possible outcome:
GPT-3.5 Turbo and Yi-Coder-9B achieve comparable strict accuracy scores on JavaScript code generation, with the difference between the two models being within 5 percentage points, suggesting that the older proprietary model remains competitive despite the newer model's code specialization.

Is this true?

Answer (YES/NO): YES